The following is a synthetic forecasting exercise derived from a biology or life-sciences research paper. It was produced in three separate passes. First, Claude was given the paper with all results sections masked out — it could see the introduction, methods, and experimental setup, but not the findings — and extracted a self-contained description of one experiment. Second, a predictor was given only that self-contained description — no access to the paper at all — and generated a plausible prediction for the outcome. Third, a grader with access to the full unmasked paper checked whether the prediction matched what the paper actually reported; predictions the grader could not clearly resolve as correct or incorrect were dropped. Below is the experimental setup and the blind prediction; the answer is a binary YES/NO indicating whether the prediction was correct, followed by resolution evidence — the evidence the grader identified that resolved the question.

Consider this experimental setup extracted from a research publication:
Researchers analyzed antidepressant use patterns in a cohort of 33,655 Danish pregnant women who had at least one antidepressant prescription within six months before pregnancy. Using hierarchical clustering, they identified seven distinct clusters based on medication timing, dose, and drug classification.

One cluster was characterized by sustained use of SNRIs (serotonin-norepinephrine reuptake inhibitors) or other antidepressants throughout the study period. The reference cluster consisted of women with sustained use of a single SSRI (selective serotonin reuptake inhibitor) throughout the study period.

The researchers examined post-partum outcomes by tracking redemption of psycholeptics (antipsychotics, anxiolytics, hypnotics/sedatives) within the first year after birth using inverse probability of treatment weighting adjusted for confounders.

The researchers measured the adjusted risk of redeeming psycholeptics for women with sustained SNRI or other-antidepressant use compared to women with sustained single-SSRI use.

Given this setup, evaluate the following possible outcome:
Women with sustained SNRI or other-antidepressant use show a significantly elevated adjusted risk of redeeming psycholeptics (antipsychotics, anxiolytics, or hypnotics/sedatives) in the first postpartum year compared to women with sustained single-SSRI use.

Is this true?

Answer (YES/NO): NO